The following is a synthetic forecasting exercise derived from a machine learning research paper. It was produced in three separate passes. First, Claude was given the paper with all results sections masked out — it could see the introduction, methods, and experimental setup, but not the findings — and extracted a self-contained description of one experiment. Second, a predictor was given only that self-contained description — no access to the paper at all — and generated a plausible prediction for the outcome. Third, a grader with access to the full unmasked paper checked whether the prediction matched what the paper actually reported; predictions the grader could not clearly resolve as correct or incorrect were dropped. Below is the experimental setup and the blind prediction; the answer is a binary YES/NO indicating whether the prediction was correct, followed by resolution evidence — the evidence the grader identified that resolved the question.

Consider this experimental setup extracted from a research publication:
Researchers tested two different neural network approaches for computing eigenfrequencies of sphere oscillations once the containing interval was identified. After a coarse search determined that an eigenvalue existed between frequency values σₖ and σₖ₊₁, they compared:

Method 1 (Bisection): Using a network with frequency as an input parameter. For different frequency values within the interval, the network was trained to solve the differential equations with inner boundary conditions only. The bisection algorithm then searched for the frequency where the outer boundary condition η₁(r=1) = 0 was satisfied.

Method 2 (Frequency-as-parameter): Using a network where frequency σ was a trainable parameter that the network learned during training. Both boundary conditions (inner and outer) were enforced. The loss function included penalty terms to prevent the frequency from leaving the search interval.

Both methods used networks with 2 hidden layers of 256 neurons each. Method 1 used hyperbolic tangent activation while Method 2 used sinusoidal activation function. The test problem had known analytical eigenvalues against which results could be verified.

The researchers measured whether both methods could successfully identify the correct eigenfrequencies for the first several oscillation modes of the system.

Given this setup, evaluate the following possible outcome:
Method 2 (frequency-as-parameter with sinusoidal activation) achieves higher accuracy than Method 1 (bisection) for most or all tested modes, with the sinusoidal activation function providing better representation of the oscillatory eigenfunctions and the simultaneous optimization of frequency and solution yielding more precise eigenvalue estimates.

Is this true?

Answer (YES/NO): YES